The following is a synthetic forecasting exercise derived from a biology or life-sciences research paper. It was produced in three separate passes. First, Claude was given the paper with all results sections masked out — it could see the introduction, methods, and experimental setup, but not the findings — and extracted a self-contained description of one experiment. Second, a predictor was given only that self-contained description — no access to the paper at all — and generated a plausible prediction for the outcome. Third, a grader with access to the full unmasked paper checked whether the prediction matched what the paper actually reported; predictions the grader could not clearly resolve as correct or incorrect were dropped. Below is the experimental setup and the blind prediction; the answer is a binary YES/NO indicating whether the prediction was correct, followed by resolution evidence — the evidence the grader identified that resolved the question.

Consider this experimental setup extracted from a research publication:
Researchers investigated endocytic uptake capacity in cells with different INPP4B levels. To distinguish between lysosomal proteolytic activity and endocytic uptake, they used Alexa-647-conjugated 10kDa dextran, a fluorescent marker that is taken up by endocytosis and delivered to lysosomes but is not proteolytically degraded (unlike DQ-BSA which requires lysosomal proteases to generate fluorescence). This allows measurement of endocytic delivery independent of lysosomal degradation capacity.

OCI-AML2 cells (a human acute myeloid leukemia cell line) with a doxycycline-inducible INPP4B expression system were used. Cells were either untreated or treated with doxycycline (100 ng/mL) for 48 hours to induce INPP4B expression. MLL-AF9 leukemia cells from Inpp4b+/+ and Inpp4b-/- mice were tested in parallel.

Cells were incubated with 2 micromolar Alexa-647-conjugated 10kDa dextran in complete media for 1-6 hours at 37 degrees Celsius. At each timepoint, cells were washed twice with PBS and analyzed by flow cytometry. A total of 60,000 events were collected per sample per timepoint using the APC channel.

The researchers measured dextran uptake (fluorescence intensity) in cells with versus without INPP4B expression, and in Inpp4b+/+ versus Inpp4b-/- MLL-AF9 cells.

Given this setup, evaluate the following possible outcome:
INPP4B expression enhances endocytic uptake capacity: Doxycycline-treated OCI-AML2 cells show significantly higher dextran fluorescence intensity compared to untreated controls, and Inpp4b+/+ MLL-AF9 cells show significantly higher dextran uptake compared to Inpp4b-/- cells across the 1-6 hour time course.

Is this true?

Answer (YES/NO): NO